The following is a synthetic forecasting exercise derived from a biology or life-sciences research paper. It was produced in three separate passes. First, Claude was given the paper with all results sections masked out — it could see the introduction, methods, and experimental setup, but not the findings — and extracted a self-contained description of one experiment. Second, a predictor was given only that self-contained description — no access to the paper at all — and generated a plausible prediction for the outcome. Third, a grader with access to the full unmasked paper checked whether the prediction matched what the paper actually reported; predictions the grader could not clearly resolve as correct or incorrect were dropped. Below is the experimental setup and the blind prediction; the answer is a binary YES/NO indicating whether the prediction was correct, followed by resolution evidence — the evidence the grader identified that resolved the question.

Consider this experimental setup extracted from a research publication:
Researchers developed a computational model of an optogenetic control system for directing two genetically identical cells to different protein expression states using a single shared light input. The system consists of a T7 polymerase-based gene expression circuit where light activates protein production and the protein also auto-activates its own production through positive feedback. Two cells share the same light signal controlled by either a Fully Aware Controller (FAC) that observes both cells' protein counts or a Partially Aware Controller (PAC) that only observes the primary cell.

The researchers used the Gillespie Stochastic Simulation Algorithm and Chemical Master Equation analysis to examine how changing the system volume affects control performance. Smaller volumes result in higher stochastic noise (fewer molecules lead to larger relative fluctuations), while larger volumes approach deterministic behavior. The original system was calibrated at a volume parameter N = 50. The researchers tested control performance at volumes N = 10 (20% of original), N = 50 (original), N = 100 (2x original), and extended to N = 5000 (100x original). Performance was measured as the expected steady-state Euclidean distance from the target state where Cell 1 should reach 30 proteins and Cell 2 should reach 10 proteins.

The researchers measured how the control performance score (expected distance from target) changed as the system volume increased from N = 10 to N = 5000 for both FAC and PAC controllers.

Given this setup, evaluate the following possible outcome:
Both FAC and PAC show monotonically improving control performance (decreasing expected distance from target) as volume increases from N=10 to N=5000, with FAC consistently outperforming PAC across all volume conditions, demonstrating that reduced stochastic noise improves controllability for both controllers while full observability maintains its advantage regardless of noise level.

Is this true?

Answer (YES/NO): YES